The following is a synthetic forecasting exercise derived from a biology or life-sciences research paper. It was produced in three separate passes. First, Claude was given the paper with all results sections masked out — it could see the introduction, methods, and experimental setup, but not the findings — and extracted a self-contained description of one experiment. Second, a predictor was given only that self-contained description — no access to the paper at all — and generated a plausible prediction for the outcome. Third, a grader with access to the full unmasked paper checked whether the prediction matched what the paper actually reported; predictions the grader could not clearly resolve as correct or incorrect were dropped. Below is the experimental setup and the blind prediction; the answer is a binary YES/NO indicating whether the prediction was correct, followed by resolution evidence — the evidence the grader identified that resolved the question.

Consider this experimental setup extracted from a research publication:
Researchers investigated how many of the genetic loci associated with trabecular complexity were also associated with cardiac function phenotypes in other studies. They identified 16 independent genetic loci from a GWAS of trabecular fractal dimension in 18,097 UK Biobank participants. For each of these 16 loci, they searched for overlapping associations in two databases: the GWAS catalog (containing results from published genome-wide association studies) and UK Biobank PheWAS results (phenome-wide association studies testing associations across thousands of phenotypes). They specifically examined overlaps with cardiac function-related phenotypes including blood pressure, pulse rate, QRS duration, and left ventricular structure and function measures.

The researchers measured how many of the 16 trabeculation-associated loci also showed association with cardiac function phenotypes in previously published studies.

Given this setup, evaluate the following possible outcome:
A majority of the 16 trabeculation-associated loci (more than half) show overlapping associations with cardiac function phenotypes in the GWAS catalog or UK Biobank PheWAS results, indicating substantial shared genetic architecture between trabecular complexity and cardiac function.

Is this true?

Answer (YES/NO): YES